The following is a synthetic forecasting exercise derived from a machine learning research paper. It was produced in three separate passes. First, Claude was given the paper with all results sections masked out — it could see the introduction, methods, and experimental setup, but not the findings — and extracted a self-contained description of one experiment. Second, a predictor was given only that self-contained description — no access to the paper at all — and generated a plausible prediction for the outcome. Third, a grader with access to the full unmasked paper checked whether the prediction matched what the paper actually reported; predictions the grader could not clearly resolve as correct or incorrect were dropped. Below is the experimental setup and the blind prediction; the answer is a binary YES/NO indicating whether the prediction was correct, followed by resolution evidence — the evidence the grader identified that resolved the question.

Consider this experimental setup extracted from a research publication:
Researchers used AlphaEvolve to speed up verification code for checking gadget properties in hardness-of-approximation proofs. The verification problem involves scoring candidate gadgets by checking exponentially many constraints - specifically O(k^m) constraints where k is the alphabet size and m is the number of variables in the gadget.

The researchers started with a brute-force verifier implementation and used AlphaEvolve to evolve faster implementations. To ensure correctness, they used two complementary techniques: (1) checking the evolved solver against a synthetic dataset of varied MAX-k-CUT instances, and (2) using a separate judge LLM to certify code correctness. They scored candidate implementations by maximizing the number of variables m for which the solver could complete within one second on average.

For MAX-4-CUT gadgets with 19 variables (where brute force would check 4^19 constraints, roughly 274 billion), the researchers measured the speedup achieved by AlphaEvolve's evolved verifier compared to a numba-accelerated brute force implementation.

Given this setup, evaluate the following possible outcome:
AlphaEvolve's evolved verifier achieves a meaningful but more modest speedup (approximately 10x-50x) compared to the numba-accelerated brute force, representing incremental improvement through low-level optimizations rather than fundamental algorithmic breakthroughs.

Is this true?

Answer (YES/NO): NO